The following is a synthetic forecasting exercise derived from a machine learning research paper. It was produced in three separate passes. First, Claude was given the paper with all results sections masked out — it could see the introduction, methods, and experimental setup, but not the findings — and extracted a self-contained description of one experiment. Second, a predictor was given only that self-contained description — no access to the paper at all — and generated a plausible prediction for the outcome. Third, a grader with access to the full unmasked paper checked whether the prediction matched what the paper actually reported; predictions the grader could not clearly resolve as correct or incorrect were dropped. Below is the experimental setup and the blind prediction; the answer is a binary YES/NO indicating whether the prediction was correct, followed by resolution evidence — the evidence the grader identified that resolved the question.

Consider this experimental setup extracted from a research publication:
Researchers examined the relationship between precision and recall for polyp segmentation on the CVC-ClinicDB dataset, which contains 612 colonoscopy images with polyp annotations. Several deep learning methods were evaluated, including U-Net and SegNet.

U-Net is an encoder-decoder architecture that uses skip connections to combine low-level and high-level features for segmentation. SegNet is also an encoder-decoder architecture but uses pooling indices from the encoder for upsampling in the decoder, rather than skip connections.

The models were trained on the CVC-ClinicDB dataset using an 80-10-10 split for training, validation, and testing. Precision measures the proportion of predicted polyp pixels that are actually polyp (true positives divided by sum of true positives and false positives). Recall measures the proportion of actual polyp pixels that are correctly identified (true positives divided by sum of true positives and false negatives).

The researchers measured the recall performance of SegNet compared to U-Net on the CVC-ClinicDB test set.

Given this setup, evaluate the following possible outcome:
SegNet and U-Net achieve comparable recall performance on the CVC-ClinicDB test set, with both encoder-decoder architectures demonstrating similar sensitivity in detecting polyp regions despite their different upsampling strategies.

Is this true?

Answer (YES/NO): NO